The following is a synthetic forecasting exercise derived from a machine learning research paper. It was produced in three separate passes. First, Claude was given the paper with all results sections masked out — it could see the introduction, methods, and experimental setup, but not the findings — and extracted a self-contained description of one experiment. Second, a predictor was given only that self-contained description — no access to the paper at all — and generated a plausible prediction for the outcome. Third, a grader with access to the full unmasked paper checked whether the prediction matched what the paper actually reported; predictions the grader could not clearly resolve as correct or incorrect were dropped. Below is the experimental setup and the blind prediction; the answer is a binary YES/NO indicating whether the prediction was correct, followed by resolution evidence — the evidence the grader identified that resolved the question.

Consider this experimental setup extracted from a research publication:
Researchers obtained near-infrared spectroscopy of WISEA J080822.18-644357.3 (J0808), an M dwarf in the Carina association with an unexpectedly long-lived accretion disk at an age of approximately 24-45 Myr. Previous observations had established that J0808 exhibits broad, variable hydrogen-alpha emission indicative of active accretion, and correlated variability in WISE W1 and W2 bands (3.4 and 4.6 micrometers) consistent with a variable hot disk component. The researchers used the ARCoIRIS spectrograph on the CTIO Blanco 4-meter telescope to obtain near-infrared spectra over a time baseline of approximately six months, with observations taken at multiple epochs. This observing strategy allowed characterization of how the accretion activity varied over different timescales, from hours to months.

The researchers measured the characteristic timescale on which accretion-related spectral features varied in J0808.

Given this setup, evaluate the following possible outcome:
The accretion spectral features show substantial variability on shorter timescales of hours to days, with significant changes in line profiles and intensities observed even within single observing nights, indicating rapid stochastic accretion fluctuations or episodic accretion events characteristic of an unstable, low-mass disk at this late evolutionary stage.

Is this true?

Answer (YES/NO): NO